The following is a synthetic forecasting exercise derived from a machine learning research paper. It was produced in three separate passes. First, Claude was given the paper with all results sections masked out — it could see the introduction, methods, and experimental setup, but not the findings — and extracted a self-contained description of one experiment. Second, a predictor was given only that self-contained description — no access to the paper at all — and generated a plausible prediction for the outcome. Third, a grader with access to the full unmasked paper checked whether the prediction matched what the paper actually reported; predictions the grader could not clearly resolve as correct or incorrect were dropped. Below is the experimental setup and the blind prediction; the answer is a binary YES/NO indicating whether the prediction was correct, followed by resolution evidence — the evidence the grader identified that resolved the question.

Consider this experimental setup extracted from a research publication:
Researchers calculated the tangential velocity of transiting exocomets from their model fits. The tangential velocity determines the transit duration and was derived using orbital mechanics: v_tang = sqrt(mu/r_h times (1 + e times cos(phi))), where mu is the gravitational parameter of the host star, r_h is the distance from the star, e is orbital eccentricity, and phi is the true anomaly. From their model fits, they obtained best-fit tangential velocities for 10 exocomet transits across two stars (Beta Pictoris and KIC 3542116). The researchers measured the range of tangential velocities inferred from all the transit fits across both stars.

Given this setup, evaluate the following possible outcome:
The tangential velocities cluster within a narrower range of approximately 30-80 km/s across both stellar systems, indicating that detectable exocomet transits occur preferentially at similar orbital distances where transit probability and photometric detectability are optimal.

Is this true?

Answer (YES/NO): NO